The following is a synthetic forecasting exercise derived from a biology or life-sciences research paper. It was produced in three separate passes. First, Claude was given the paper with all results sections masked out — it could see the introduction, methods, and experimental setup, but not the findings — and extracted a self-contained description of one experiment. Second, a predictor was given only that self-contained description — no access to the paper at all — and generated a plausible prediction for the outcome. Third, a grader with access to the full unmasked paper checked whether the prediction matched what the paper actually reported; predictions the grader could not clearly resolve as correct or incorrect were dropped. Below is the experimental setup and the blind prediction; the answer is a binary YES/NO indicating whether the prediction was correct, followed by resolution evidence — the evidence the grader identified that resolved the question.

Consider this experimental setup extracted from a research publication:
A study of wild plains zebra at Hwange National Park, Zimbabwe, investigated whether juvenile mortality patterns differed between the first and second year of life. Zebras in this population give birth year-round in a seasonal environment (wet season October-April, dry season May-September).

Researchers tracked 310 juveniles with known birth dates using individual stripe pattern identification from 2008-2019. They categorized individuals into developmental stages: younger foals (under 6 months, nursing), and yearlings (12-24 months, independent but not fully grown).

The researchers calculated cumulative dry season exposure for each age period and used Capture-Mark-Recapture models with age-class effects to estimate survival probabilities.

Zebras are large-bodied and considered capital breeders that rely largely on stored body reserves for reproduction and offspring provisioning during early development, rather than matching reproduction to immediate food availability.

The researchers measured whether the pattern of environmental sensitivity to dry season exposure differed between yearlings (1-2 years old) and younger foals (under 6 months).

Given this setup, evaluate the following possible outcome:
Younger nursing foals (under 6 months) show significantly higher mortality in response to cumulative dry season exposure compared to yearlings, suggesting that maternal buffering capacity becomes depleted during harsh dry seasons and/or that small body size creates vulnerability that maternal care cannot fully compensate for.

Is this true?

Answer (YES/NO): NO